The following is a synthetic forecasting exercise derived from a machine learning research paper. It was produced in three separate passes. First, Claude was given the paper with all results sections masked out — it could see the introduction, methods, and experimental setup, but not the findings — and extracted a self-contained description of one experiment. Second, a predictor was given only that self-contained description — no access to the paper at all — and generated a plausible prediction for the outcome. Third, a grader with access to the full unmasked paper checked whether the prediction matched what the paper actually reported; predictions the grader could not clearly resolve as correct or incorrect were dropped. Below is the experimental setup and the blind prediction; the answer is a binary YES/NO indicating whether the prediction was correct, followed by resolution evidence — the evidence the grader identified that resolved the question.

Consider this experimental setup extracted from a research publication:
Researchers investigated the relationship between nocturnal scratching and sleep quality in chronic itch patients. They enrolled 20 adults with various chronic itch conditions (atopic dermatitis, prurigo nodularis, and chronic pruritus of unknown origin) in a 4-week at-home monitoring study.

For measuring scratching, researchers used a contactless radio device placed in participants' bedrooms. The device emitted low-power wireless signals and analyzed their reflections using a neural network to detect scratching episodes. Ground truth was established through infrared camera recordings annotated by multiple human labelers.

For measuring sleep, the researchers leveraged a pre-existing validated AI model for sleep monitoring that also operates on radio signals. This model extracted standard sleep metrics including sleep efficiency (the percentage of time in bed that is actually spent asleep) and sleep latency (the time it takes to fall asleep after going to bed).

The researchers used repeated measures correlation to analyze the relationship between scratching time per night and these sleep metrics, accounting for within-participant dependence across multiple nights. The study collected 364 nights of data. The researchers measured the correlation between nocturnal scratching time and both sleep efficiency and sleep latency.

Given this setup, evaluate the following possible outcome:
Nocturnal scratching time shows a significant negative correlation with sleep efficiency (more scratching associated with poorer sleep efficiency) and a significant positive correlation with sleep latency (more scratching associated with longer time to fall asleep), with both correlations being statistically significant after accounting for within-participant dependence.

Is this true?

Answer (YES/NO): YES